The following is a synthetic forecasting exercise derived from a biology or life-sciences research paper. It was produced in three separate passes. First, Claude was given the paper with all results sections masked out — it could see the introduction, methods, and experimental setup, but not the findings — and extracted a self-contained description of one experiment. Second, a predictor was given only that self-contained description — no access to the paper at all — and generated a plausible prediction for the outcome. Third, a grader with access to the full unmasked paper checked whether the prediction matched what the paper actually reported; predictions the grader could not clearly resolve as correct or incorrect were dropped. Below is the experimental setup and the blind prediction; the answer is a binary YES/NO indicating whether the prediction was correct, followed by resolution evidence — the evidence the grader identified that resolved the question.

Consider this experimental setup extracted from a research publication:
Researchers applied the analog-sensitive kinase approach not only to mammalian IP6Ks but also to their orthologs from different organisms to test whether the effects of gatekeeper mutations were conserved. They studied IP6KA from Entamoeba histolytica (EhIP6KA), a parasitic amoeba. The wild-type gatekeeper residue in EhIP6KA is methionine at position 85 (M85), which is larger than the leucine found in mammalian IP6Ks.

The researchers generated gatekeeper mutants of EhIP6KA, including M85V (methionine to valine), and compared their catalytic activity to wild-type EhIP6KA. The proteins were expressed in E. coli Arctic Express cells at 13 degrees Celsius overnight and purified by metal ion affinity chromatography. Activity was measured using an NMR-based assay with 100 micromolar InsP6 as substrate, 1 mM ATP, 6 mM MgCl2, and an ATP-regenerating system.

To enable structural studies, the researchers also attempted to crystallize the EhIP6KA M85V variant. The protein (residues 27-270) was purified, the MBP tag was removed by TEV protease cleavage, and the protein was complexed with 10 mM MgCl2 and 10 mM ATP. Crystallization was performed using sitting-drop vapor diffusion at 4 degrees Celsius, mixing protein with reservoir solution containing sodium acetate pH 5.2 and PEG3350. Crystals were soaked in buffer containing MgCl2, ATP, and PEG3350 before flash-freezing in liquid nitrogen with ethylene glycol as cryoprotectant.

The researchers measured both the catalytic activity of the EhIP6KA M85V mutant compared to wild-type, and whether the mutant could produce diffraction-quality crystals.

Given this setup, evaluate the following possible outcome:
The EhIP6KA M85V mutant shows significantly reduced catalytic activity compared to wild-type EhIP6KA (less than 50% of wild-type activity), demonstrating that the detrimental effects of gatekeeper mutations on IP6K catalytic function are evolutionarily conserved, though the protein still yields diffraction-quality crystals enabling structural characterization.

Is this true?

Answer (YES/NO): NO